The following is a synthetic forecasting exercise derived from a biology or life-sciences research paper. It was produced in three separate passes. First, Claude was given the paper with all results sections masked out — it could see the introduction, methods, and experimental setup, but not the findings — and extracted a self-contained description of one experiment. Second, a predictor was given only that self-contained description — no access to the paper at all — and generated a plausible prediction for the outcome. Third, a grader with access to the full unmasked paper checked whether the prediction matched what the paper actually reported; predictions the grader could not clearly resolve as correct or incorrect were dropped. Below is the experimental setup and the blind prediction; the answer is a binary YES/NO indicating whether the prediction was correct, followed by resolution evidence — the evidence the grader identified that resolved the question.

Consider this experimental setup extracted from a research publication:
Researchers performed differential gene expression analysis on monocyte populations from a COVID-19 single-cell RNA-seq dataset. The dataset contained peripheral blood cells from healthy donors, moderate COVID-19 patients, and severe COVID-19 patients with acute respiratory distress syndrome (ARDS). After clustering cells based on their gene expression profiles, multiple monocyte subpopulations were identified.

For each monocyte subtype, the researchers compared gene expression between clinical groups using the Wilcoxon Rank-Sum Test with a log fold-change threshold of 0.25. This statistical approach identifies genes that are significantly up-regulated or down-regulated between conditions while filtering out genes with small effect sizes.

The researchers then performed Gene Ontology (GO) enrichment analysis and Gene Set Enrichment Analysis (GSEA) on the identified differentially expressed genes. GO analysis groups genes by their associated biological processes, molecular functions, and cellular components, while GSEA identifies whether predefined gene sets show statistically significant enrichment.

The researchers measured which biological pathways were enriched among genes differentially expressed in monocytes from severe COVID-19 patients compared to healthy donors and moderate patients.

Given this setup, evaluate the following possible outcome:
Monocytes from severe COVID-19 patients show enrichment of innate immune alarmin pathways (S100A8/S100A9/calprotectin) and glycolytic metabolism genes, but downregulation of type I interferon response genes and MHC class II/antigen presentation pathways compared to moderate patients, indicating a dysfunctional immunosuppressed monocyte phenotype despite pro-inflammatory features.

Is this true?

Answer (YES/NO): NO